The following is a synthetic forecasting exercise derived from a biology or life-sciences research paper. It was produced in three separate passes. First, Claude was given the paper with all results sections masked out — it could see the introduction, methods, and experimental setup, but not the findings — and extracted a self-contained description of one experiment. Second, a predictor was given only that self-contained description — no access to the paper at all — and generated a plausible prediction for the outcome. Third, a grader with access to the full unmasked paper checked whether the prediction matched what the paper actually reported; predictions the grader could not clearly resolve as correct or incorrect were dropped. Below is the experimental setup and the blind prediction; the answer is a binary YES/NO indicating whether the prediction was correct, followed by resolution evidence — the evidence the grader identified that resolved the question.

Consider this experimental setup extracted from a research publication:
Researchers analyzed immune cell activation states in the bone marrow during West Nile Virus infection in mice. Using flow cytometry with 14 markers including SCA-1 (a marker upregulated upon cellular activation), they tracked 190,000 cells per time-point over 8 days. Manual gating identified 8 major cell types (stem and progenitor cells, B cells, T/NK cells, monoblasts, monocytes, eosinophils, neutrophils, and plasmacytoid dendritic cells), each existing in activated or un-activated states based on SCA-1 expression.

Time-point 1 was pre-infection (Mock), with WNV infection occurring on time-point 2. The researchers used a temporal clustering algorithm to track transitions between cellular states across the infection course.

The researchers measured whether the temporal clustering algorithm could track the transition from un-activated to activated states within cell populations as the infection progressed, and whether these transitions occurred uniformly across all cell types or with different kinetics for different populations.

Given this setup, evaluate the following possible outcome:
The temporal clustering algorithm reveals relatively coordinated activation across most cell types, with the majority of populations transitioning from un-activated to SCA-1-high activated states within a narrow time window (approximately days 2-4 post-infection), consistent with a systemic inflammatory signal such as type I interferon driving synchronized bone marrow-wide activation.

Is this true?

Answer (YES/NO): NO